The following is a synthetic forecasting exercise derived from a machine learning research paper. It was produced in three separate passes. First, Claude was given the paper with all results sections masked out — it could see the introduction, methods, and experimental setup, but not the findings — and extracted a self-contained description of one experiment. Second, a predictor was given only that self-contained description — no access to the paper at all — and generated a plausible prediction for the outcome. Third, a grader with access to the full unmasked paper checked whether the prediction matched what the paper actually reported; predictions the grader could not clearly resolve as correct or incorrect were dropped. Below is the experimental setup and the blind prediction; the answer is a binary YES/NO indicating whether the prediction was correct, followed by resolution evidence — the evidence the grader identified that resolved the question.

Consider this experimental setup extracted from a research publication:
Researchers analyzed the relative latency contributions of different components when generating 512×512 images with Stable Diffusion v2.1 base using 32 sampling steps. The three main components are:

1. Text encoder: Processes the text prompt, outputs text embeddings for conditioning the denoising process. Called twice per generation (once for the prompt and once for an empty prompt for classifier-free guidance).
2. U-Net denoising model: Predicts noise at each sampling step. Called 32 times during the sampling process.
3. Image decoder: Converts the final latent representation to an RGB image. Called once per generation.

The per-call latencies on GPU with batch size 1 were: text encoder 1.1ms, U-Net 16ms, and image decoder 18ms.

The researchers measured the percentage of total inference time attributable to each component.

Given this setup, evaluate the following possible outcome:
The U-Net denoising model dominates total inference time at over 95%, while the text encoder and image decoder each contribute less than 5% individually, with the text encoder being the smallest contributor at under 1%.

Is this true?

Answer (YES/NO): YES